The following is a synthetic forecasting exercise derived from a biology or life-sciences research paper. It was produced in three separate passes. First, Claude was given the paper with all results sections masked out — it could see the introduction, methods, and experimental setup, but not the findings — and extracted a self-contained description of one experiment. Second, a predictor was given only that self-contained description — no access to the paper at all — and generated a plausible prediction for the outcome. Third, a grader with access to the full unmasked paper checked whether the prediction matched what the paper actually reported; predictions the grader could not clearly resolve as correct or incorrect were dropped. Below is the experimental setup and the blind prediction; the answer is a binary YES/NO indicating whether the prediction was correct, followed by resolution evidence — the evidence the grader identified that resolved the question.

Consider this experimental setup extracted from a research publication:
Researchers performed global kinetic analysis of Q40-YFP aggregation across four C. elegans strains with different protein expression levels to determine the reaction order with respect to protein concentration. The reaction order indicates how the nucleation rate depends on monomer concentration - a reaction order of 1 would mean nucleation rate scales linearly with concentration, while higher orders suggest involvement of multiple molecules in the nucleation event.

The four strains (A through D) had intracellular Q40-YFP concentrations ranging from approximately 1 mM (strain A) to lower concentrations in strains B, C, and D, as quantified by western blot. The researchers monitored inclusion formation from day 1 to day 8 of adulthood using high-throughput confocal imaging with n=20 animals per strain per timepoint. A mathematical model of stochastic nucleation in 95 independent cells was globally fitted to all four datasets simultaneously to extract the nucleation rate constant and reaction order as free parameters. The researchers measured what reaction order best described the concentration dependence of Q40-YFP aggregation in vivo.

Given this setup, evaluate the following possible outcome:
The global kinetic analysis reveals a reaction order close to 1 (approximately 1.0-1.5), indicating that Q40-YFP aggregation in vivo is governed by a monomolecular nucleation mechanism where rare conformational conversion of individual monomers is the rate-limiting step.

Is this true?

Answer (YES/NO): NO